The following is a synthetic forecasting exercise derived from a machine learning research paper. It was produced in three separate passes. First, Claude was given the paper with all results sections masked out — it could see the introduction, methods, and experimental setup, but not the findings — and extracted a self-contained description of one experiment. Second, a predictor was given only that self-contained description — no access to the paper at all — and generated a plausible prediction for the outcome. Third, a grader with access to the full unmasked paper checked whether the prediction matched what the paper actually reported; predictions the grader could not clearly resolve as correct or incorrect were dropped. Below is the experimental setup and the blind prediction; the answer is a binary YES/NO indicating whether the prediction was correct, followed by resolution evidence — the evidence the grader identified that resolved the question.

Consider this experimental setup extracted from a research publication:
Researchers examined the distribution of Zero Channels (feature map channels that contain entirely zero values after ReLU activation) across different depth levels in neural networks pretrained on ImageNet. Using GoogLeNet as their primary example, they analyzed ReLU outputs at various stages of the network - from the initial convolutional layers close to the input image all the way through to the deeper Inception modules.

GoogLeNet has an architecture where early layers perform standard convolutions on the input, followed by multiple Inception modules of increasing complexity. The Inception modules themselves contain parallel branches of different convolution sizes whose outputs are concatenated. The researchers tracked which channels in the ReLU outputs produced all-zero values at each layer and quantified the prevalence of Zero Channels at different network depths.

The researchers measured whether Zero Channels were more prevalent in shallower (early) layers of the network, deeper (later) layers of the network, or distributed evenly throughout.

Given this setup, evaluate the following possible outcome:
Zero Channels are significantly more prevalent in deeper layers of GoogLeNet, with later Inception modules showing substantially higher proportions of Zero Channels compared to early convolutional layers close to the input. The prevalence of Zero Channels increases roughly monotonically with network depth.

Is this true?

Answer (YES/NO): NO